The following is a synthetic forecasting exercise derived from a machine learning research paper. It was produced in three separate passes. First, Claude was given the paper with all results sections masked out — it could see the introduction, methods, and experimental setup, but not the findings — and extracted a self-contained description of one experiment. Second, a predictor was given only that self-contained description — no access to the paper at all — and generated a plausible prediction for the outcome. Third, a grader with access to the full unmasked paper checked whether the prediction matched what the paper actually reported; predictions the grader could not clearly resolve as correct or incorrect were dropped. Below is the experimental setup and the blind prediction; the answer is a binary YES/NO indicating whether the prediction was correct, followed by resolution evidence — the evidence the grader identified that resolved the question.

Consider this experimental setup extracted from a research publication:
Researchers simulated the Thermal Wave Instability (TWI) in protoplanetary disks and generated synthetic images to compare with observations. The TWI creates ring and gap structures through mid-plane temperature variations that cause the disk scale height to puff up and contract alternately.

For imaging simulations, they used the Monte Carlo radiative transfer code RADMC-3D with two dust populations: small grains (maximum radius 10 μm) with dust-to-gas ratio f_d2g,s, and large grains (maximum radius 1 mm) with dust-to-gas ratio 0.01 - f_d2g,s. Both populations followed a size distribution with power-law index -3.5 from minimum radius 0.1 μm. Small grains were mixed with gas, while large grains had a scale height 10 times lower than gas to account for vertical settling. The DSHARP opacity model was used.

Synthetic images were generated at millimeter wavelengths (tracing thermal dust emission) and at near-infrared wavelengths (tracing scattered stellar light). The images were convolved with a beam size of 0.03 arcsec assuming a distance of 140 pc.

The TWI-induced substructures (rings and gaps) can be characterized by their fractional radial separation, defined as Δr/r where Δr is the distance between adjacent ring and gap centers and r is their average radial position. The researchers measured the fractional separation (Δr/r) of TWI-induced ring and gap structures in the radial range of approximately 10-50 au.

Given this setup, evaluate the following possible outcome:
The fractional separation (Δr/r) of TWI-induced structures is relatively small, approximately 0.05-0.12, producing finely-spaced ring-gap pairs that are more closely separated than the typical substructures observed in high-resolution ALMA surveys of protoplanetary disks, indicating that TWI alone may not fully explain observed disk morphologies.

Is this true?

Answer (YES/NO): NO